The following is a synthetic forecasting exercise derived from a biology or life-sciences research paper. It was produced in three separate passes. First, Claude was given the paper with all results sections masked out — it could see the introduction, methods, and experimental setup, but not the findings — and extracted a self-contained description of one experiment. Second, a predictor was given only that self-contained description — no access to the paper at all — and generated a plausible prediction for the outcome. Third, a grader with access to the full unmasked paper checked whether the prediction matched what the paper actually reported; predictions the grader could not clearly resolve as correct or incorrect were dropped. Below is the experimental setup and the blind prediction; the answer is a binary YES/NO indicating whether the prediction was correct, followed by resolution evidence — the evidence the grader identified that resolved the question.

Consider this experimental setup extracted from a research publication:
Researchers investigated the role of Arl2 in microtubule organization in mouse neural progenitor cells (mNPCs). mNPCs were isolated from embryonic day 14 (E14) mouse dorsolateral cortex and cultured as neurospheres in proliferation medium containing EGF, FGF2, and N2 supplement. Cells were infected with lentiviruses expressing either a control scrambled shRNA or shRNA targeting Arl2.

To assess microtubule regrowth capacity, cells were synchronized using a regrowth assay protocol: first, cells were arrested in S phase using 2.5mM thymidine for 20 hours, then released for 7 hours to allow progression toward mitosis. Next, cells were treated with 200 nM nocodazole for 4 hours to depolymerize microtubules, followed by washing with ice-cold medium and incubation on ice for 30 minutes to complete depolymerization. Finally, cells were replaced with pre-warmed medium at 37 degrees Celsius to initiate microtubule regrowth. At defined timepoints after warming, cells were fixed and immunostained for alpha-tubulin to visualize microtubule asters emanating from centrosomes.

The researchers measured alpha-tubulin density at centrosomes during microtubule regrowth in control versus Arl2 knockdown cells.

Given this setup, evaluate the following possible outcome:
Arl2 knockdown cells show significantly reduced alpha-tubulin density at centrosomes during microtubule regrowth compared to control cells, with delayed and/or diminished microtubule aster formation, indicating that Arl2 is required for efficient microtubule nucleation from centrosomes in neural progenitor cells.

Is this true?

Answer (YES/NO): YES